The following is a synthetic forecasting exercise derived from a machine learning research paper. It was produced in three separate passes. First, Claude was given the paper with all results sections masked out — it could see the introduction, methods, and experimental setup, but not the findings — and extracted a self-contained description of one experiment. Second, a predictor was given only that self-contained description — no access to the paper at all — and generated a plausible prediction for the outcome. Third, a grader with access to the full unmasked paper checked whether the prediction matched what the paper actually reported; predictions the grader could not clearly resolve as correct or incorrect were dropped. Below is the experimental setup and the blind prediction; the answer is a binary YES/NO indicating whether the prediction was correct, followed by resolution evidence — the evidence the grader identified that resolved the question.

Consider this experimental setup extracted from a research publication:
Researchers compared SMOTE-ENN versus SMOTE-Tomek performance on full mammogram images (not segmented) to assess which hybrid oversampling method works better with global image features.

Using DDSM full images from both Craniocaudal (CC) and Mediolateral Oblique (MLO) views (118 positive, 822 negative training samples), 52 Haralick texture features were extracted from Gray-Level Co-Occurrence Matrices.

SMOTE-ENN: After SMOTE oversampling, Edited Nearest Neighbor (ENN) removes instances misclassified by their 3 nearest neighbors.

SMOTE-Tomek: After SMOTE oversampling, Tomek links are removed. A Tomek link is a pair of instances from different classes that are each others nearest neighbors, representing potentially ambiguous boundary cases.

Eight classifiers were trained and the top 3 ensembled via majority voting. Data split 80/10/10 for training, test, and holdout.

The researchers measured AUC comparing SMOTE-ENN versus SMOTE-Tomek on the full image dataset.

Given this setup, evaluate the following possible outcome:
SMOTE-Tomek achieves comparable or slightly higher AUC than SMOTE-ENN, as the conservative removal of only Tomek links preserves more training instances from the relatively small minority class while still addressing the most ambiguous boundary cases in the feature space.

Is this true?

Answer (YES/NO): NO